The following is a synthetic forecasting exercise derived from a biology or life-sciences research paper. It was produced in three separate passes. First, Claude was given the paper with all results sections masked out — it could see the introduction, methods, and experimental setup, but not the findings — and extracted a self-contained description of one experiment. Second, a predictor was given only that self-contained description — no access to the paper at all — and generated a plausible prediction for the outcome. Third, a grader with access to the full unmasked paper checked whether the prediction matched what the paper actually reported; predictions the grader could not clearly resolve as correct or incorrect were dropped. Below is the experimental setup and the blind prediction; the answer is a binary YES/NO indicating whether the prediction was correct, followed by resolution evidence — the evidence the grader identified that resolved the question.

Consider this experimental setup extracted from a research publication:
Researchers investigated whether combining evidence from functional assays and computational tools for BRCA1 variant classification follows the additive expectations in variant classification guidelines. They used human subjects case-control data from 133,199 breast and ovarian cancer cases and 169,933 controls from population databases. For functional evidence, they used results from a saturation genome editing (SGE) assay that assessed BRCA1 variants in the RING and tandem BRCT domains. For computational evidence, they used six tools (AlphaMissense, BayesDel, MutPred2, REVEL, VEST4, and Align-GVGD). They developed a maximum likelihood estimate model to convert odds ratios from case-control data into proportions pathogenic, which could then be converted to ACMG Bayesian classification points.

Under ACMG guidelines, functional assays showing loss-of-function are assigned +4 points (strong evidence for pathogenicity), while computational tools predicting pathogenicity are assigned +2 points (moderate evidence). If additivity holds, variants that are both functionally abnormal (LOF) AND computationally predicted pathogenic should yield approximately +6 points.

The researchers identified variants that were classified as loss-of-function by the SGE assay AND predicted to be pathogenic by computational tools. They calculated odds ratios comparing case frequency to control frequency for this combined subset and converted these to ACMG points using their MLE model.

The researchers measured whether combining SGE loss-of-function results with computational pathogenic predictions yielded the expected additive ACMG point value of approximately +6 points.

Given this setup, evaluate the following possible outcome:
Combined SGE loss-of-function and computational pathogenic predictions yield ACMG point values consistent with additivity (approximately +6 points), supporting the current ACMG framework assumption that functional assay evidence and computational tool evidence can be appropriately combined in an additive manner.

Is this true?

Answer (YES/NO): NO